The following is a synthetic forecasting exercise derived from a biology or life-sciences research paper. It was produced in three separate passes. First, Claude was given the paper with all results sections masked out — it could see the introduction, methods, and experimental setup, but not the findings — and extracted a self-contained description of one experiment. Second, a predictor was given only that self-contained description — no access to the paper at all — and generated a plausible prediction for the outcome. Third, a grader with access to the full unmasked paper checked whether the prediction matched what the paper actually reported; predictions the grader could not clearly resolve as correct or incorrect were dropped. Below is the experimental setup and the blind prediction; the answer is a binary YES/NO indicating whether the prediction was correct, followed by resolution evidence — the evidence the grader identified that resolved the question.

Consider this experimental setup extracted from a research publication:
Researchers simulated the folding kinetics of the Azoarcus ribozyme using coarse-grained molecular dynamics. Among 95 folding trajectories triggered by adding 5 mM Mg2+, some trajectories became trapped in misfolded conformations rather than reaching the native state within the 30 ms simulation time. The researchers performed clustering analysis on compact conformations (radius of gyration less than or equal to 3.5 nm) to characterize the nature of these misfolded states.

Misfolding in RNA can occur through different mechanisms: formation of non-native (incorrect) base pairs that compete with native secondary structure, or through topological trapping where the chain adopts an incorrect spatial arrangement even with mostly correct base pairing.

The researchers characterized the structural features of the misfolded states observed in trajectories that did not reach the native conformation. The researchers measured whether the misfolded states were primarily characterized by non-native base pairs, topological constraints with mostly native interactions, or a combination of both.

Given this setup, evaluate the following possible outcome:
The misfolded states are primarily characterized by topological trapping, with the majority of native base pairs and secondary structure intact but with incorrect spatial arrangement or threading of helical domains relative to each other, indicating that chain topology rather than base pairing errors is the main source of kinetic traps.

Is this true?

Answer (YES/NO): YES